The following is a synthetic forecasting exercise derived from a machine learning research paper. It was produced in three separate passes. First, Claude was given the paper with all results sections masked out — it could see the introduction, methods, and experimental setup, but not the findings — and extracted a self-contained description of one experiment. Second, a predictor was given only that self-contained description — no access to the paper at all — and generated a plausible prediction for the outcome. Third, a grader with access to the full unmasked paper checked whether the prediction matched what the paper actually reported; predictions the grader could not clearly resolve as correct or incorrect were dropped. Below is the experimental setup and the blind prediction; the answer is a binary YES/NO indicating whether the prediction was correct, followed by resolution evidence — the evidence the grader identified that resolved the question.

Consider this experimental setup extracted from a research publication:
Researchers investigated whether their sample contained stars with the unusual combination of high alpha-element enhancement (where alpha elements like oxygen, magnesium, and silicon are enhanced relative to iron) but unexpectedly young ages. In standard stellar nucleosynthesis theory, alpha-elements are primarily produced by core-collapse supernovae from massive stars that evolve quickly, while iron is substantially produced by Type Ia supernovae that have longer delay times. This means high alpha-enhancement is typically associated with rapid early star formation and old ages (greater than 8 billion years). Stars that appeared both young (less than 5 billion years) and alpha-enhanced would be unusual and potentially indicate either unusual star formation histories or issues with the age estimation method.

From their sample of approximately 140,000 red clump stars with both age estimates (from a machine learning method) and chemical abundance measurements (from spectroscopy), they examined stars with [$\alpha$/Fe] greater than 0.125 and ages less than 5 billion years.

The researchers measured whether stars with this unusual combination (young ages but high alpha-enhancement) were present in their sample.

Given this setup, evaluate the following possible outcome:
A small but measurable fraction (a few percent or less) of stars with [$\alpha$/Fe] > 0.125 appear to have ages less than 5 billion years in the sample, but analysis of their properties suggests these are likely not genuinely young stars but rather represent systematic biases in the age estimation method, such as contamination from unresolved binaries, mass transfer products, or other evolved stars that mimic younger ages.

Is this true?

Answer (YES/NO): NO